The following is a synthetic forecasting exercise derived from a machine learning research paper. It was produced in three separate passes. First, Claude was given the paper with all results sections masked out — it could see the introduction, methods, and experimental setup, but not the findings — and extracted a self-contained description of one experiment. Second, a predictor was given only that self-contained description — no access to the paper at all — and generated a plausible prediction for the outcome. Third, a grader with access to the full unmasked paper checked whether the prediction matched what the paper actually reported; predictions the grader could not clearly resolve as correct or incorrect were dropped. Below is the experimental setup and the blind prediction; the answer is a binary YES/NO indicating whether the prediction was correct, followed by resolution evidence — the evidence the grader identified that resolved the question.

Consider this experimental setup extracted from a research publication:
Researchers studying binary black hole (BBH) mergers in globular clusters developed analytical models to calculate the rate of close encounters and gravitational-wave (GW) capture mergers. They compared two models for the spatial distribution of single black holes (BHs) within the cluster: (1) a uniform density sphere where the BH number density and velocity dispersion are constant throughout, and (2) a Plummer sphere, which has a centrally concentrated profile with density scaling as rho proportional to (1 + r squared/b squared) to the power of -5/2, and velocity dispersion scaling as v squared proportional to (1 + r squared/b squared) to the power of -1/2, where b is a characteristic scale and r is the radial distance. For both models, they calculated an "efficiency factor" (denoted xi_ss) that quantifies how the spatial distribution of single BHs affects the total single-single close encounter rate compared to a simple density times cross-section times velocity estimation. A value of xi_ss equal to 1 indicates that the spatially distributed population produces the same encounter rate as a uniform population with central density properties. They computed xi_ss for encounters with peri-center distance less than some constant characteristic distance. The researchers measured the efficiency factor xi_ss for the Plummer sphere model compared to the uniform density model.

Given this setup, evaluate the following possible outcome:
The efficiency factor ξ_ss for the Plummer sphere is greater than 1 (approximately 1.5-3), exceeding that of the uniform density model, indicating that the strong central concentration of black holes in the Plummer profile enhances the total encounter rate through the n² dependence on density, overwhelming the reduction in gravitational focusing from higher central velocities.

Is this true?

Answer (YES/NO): NO